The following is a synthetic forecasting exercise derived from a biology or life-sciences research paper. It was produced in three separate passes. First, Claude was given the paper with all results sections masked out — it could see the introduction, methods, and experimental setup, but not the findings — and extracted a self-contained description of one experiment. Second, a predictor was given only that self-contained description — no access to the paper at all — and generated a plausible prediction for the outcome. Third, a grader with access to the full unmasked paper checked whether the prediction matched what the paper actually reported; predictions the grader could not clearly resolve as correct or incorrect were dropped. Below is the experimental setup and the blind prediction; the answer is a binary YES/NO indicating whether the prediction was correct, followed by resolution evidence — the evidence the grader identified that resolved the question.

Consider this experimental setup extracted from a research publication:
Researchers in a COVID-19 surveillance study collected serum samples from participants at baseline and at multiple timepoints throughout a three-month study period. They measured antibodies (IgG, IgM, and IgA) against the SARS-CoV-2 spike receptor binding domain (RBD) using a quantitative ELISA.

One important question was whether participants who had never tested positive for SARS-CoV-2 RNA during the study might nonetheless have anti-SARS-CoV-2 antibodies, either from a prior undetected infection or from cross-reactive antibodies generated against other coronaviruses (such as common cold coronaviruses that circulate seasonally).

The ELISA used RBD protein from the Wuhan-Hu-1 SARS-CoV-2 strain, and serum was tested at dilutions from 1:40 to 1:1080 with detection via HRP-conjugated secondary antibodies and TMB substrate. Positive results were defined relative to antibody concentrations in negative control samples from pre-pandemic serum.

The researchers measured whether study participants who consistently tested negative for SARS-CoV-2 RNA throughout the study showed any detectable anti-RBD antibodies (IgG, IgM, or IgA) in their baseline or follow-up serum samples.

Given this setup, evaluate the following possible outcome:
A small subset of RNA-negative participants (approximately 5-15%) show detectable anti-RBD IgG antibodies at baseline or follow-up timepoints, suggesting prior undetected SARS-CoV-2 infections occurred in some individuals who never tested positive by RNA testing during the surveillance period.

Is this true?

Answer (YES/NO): YES